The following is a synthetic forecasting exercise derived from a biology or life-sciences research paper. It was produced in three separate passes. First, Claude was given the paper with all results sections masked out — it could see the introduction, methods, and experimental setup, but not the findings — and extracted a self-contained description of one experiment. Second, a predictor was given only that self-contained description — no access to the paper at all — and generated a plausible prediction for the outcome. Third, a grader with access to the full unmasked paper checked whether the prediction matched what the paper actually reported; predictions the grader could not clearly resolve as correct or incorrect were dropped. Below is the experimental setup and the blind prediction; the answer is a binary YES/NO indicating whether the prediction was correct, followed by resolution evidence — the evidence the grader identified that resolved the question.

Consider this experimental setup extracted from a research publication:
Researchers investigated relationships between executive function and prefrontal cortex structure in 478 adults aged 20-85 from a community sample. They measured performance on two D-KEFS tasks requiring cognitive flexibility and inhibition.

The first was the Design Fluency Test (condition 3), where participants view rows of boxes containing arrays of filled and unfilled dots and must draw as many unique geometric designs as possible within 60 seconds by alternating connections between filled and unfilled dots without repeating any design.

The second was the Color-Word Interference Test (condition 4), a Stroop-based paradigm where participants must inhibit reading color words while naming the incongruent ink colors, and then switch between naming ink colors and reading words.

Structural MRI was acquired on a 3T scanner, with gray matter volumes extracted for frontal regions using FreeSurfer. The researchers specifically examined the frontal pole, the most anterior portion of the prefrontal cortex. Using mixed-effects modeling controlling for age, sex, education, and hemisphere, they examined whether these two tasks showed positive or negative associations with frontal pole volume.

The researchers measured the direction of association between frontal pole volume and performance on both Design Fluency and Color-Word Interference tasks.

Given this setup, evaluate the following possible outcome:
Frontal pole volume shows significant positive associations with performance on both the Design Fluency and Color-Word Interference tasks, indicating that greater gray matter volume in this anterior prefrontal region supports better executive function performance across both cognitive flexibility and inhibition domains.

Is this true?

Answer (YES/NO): NO